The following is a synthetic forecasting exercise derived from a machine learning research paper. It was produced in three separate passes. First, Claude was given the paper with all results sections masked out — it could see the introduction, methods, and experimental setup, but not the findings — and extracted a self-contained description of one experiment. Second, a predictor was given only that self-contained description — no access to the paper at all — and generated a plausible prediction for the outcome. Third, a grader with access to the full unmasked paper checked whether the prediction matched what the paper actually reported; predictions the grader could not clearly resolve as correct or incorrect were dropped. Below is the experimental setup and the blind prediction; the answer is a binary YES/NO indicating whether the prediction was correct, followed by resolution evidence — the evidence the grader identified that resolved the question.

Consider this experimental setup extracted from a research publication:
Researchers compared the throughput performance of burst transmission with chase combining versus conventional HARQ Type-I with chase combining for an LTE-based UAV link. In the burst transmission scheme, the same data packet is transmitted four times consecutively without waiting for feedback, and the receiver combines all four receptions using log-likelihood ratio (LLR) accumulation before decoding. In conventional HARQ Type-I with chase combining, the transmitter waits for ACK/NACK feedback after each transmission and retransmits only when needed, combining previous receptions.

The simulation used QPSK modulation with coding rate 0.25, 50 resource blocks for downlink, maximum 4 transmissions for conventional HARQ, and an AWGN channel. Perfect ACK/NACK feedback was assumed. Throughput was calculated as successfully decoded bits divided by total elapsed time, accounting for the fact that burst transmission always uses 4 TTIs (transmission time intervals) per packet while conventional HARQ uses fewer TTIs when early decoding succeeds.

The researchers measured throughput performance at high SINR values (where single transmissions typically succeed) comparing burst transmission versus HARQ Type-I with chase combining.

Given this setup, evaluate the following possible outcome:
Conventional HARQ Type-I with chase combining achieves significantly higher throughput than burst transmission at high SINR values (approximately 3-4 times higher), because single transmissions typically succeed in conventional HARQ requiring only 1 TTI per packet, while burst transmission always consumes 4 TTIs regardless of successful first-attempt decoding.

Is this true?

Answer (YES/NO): YES